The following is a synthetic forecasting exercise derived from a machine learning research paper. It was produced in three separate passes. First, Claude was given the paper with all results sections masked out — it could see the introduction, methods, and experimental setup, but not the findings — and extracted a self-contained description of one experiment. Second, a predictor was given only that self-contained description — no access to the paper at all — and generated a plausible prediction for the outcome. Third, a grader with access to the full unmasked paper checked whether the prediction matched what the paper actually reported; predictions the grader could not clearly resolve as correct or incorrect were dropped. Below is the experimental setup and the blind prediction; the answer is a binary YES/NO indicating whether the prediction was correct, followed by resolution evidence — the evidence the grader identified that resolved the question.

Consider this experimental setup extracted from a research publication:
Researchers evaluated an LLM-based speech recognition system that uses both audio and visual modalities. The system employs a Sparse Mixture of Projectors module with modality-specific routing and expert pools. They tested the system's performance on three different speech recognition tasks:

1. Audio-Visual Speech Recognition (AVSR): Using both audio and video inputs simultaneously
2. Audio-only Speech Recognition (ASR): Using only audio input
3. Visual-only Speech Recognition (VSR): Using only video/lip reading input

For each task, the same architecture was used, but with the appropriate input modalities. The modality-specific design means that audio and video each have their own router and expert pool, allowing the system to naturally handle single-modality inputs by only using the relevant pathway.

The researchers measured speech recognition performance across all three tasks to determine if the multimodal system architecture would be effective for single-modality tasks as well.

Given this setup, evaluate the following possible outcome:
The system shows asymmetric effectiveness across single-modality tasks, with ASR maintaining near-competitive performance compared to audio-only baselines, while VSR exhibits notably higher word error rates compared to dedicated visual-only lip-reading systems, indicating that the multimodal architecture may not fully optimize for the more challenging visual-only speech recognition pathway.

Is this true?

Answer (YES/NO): NO